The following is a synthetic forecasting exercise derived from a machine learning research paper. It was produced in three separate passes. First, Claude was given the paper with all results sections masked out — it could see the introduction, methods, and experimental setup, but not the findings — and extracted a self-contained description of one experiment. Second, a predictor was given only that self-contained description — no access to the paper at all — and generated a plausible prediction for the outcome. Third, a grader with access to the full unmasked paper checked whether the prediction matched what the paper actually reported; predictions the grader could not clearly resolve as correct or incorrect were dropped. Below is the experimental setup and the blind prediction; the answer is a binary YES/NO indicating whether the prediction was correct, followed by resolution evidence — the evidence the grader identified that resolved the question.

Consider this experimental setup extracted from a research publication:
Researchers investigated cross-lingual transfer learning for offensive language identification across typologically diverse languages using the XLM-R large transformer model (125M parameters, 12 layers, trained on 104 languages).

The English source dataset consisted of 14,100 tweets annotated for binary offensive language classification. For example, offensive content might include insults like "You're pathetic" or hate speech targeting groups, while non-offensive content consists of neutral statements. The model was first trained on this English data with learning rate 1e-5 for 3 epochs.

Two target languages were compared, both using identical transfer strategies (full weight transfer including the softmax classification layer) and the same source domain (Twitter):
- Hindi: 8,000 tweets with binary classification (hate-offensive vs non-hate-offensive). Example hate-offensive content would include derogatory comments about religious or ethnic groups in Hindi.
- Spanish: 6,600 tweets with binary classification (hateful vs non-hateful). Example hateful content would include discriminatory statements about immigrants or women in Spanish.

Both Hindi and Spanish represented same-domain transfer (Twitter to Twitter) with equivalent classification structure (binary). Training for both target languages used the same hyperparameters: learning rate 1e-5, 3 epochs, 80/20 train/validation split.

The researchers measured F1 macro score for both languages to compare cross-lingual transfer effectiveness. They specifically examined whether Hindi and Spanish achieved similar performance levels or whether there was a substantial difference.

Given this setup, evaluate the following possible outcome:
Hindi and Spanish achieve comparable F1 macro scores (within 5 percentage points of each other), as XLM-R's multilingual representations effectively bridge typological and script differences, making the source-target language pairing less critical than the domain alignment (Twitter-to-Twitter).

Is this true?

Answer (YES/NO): NO